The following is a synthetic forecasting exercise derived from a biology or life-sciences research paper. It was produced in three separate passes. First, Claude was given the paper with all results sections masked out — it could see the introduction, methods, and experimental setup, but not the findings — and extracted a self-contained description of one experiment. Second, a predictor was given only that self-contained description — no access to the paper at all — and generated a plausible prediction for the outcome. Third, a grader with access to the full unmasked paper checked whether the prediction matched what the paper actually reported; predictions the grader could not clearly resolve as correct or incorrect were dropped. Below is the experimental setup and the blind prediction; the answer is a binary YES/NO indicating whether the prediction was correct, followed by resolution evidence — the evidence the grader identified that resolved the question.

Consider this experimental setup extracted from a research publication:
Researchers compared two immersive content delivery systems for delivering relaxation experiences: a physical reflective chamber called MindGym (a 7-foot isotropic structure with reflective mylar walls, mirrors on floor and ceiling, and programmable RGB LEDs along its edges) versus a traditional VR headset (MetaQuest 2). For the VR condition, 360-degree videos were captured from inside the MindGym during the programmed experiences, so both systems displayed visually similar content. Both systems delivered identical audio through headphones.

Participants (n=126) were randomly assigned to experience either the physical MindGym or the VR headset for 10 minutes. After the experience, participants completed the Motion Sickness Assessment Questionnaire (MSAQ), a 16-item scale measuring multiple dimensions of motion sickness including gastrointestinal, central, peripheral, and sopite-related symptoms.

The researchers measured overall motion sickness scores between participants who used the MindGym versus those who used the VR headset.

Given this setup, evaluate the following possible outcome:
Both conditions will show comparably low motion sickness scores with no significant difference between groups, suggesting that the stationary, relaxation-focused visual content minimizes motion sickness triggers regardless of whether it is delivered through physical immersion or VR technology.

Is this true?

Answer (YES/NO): NO